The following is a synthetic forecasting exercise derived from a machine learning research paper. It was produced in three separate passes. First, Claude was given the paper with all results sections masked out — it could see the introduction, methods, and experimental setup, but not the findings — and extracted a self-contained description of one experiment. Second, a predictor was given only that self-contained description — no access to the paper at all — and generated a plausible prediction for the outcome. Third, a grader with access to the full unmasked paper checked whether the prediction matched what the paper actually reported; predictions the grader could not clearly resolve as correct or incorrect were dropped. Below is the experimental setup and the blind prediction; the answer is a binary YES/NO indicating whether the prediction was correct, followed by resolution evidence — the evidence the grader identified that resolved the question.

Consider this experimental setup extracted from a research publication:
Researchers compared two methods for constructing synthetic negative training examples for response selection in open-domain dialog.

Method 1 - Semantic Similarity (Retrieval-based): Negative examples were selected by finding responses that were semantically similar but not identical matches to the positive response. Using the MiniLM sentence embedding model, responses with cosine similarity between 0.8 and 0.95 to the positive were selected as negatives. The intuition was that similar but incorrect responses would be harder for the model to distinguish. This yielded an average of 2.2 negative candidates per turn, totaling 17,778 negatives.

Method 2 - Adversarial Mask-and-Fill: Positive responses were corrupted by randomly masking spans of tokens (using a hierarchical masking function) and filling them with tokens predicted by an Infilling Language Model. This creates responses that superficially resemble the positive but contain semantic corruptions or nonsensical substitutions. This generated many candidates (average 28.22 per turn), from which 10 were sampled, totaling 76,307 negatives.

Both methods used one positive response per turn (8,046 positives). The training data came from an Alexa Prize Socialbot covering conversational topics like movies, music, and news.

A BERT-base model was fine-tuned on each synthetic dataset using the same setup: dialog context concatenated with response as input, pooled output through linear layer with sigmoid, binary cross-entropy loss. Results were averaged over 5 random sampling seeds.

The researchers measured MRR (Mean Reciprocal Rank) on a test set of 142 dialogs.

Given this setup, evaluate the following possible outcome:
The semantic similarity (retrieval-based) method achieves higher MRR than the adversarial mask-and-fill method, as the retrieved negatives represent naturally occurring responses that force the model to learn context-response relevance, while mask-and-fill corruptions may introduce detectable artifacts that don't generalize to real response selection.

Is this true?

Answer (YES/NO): YES